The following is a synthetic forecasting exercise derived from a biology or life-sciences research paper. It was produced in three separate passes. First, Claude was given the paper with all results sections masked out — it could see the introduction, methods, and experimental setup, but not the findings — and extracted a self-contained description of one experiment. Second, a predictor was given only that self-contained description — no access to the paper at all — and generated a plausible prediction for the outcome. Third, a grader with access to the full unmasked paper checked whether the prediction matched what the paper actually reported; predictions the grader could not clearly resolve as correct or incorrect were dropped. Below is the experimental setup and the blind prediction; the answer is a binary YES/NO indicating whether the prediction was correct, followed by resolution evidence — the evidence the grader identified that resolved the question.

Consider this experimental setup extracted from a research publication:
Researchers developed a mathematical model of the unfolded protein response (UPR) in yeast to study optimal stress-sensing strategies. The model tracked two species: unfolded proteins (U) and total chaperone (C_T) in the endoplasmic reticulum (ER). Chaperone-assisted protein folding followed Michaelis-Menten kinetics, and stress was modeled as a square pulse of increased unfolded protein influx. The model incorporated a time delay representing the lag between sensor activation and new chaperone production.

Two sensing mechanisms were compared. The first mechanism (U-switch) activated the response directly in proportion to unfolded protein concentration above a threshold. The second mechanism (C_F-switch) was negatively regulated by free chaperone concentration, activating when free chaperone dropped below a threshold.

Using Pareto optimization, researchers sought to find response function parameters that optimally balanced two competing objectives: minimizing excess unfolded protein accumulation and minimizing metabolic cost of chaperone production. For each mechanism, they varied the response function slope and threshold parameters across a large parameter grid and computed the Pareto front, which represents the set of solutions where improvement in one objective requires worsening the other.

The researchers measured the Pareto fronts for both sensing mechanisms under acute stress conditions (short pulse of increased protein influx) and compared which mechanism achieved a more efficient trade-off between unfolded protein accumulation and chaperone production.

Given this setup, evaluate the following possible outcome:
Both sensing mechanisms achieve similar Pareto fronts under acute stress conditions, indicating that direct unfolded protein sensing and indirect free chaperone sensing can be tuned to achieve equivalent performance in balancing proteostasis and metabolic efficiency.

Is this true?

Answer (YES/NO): NO